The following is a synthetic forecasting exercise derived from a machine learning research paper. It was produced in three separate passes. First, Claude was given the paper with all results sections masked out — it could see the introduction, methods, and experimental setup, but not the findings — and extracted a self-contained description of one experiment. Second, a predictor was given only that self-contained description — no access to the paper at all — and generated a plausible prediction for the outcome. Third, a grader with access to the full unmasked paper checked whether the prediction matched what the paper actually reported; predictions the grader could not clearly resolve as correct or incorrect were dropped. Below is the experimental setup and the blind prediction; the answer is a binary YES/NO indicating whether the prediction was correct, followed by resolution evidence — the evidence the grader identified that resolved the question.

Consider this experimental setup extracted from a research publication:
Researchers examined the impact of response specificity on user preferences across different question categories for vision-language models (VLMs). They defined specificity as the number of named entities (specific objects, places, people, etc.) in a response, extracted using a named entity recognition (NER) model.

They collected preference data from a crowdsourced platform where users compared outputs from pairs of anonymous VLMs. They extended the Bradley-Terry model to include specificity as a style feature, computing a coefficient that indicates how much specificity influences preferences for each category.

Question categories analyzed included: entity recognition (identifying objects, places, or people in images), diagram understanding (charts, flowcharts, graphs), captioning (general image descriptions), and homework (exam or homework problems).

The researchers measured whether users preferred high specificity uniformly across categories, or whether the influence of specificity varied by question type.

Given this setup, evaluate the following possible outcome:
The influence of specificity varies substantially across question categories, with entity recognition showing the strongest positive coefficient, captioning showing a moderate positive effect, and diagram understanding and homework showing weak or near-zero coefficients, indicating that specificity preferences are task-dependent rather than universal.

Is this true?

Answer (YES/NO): NO